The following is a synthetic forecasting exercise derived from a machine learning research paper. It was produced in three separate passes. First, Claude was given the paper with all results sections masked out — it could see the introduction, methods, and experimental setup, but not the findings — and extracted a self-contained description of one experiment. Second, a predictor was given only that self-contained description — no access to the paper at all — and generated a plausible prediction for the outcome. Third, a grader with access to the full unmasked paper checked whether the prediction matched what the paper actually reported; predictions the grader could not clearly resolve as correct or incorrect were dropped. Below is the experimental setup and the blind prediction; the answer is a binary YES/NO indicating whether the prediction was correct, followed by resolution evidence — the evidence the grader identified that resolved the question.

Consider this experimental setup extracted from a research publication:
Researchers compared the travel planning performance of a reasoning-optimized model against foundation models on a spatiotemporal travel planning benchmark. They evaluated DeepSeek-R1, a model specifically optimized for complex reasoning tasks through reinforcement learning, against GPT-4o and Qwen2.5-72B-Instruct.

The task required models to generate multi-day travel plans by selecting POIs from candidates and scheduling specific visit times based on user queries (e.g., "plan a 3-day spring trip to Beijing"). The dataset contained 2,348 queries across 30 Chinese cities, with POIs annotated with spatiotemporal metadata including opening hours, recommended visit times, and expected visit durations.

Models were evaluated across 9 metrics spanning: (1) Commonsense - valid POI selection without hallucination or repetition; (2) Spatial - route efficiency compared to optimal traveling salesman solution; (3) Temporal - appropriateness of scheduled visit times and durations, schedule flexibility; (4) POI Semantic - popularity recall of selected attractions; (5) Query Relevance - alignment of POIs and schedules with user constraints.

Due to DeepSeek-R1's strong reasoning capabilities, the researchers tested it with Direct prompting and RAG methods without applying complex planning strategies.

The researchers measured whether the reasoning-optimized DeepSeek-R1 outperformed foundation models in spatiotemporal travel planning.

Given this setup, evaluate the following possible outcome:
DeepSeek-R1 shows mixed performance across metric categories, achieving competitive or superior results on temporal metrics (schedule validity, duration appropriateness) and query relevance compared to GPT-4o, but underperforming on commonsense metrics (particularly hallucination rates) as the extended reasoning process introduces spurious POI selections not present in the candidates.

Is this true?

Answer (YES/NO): NO